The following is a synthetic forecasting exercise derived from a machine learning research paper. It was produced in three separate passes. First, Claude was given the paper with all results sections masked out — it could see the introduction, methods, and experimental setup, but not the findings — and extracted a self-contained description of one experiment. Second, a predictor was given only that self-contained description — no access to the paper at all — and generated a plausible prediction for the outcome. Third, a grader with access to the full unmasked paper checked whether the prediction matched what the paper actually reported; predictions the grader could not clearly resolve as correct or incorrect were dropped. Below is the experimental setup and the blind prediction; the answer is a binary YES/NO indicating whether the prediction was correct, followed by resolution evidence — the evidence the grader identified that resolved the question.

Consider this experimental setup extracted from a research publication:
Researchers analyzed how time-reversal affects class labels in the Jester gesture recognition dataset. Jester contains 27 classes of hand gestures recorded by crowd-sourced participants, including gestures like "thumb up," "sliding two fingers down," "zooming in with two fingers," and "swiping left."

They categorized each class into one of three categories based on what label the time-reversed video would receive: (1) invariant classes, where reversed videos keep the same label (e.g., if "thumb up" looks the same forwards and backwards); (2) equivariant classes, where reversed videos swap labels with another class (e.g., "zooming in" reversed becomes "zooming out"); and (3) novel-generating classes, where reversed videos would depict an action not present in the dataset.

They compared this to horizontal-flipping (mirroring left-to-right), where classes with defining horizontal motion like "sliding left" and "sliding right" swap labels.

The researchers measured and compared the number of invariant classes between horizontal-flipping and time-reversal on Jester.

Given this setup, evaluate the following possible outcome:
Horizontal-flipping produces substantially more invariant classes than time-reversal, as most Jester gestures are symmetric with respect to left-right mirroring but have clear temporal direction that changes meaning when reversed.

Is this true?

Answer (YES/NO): YES